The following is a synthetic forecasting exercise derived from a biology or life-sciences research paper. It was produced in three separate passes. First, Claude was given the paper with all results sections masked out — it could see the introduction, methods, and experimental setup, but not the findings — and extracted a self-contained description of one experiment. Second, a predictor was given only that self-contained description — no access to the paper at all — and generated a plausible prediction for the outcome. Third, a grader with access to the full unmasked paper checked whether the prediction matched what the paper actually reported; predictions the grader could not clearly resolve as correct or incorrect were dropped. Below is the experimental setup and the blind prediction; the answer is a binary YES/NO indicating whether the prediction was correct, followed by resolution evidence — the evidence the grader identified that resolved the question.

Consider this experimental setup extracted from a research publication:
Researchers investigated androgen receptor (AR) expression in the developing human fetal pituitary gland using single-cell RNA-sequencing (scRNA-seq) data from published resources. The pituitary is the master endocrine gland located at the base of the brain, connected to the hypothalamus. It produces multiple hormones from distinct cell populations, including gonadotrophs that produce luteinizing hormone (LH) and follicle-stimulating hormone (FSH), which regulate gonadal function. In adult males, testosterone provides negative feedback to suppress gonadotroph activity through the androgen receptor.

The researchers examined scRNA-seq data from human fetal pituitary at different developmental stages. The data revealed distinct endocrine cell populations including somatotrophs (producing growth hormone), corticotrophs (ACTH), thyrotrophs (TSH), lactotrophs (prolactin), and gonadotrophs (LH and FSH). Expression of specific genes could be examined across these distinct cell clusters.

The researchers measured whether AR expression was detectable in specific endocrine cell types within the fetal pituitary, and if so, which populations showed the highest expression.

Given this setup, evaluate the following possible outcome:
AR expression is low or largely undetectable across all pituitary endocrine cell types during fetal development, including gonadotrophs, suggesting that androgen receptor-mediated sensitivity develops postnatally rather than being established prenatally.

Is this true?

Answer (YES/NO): NO